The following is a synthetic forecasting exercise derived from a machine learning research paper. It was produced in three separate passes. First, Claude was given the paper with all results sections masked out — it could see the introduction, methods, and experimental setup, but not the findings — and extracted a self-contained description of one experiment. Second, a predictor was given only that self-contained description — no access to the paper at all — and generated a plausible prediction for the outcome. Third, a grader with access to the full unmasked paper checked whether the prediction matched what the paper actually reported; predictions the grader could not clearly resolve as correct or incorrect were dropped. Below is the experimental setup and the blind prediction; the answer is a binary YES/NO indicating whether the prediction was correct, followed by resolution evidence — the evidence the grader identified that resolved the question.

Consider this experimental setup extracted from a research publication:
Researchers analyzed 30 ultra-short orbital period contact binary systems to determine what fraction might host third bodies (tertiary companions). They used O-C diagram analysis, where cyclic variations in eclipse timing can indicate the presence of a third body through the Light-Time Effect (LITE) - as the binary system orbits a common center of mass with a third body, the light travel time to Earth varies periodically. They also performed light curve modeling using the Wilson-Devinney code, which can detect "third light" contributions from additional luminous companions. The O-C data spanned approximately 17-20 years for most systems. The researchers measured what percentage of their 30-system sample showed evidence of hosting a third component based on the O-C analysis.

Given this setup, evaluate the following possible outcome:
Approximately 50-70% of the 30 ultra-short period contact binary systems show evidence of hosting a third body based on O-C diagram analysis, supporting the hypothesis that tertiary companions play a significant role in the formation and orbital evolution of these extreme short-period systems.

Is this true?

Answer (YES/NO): YES